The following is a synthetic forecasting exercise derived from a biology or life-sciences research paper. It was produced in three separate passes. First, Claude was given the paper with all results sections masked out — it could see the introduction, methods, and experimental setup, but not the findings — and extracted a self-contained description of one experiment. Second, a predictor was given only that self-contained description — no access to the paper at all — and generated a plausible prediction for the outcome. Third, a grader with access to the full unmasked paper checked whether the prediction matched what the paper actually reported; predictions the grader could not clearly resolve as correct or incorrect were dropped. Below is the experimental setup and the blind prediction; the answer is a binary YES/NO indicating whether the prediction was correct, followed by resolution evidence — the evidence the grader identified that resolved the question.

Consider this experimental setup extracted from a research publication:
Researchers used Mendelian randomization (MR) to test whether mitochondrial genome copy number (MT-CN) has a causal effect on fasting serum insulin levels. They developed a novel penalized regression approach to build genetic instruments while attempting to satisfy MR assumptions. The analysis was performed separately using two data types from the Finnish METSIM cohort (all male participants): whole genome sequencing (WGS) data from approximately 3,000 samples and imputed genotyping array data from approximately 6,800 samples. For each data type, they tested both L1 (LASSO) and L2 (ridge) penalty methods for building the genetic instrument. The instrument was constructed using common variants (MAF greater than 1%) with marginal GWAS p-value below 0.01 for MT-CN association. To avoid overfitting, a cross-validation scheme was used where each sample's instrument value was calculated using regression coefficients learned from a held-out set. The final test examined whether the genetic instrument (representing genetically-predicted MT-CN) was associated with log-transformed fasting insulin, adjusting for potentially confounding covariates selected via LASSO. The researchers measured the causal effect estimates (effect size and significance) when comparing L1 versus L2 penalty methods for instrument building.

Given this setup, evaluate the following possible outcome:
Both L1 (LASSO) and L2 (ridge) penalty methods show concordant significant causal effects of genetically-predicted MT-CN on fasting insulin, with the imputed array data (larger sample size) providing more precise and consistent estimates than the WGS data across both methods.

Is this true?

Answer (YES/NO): YES